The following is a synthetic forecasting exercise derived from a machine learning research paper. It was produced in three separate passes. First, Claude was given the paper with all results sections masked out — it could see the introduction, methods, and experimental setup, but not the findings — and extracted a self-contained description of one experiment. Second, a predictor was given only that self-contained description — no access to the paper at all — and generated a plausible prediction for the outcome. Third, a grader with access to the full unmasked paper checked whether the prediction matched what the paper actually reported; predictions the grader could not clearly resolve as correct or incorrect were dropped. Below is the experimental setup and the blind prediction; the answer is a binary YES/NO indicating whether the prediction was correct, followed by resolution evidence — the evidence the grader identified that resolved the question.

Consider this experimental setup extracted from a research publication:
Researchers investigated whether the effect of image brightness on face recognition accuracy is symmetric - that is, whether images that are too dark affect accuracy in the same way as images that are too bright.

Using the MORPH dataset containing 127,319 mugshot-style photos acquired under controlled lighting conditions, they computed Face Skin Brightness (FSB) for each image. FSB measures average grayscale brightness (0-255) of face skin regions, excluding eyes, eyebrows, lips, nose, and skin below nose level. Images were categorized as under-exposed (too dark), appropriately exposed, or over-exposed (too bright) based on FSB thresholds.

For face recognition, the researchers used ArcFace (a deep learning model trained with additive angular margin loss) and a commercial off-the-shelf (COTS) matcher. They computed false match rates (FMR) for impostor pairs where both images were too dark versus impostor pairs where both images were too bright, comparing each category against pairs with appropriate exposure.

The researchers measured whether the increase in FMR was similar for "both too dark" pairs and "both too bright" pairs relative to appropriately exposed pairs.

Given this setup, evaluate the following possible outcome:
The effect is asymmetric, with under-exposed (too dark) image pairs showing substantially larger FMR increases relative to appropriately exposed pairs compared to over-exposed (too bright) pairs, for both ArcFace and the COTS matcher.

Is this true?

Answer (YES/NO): NO